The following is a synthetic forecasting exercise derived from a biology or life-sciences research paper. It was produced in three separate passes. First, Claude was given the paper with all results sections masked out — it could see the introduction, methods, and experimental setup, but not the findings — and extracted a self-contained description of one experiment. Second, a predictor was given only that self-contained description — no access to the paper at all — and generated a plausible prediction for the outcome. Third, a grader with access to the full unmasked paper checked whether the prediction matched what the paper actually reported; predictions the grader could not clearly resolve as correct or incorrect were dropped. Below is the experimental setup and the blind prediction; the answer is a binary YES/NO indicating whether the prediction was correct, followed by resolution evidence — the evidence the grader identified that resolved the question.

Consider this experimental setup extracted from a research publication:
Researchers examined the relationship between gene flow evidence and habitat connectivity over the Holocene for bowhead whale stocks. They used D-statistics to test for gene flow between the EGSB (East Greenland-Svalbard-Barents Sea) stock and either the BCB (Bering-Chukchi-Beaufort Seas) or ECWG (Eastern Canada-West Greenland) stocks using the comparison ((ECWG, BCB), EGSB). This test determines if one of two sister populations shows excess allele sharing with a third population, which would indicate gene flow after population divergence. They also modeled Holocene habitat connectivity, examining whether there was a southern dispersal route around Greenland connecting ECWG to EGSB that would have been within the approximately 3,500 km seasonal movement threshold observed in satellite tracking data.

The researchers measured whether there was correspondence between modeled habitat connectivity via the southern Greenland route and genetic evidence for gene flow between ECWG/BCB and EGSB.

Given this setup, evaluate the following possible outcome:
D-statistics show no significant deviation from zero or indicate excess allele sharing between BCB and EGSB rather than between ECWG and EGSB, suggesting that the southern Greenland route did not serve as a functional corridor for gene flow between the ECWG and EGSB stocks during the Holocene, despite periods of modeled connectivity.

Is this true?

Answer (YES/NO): NO